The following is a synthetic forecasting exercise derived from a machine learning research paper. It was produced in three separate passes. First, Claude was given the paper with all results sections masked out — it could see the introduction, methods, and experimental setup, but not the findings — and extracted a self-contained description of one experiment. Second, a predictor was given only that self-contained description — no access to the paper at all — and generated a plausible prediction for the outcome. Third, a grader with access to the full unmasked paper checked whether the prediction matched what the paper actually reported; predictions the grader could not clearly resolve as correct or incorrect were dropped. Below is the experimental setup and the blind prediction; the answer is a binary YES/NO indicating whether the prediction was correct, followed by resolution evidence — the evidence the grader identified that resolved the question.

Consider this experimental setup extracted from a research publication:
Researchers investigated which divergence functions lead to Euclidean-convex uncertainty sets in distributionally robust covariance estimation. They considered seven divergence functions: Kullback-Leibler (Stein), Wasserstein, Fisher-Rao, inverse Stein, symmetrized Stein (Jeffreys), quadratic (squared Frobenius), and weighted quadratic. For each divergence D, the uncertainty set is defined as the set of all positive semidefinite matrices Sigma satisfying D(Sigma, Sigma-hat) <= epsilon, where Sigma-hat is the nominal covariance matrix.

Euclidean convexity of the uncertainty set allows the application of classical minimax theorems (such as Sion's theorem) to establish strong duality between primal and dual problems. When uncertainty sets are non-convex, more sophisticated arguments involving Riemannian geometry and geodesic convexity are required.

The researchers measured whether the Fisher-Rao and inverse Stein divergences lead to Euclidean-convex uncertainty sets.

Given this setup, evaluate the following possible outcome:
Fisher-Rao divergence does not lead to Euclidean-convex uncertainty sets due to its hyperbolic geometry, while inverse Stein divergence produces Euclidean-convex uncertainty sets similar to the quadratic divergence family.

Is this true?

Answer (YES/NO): NO